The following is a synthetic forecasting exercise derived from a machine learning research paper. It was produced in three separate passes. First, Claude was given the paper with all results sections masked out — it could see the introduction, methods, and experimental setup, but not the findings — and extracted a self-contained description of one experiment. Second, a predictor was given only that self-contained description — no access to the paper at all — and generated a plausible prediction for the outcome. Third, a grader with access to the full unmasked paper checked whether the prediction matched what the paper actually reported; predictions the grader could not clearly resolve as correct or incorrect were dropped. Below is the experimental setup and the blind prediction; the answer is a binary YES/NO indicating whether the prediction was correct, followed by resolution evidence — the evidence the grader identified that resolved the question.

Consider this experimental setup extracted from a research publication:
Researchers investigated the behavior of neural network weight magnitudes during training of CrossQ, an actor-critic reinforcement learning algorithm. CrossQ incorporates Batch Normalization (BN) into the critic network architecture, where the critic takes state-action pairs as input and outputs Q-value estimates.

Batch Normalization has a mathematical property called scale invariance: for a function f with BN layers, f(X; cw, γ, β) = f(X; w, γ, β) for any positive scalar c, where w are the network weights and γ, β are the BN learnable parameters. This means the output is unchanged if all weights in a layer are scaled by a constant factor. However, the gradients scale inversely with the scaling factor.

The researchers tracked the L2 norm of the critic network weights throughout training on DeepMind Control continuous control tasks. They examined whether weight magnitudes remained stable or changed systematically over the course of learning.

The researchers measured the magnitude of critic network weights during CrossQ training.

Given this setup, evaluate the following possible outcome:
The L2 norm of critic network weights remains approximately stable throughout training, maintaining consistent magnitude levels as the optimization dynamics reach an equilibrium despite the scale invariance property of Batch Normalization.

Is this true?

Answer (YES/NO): NO